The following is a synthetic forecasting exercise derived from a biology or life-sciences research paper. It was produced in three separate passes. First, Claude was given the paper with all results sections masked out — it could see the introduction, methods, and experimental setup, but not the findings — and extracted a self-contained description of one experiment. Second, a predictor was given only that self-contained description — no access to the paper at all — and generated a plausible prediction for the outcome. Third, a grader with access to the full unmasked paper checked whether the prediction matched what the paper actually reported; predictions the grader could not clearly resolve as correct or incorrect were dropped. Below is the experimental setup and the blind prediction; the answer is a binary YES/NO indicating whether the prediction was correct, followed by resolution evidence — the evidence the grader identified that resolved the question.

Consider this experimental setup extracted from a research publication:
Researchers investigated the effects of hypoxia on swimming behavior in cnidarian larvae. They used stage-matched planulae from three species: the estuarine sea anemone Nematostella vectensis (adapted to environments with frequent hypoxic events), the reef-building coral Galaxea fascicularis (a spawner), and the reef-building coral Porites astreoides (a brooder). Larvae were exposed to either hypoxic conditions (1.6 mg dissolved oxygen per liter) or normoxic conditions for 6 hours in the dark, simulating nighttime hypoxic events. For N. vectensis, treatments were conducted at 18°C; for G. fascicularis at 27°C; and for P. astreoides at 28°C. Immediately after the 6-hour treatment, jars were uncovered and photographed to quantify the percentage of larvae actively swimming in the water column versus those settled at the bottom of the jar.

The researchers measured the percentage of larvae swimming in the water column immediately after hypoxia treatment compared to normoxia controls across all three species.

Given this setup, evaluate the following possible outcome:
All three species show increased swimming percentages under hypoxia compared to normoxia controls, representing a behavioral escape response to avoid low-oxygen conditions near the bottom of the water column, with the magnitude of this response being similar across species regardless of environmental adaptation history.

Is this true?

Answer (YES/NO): NO